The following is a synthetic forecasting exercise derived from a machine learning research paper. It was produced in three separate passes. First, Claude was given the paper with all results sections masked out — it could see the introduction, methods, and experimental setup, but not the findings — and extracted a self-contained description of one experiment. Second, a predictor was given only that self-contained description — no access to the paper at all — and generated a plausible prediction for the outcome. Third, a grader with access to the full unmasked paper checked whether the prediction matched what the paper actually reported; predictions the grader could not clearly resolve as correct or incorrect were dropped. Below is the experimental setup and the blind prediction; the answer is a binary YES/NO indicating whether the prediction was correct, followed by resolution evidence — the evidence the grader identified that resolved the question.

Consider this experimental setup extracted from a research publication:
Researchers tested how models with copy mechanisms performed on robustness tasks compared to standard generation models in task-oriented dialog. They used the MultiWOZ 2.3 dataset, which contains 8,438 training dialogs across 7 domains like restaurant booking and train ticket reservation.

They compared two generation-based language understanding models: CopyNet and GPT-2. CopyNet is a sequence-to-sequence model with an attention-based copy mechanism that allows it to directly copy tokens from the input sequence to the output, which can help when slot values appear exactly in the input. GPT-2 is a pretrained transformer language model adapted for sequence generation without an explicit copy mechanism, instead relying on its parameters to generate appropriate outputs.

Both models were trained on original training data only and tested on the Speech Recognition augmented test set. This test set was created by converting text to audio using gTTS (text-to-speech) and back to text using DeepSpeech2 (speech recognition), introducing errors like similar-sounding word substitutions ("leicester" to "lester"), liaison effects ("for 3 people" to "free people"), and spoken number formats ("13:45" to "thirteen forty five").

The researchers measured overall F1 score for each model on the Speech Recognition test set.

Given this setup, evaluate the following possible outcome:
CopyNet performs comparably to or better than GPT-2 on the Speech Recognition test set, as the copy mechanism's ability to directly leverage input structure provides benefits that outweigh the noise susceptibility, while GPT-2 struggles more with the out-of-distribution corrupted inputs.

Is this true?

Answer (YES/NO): NO